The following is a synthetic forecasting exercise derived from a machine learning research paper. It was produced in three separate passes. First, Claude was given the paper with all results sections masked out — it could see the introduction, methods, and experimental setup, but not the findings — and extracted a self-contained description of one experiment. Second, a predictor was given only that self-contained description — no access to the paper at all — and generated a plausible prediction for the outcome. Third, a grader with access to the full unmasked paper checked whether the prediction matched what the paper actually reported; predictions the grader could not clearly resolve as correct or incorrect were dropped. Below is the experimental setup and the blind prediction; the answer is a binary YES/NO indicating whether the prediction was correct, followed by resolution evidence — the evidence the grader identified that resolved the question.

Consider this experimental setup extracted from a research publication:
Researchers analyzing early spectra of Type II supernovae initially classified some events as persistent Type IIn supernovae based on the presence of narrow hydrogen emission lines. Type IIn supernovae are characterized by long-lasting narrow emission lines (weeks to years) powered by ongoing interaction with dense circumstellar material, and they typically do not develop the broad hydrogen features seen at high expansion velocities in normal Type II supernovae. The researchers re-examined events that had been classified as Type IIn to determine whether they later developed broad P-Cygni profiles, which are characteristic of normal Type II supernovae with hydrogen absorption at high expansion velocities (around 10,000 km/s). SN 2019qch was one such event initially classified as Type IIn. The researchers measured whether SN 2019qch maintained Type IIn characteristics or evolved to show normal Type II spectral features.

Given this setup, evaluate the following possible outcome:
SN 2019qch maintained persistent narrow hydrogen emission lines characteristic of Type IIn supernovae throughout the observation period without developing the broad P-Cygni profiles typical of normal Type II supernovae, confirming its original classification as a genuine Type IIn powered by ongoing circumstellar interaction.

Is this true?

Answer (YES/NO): NO